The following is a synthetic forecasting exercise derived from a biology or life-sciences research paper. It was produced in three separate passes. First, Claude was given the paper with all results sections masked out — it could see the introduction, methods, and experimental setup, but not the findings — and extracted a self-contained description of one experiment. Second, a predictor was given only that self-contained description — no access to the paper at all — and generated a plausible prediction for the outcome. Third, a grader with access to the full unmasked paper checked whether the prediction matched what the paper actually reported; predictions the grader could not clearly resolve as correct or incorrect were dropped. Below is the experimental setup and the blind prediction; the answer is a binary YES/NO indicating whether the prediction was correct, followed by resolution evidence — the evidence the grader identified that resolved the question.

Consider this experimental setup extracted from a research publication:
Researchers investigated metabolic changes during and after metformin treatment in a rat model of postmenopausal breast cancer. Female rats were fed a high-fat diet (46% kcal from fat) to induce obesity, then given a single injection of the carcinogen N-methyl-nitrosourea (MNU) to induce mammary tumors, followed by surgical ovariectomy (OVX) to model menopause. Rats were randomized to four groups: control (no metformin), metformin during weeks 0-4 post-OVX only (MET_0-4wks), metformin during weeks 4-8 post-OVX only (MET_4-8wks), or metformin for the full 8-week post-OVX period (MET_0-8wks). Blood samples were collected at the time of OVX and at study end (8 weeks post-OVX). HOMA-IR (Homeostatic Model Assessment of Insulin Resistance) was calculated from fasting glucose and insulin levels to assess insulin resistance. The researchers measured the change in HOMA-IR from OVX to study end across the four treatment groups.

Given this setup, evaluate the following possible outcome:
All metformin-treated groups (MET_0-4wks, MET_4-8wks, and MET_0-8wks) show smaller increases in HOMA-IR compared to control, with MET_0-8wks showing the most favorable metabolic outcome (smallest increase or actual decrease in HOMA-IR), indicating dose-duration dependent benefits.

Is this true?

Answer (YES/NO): NO